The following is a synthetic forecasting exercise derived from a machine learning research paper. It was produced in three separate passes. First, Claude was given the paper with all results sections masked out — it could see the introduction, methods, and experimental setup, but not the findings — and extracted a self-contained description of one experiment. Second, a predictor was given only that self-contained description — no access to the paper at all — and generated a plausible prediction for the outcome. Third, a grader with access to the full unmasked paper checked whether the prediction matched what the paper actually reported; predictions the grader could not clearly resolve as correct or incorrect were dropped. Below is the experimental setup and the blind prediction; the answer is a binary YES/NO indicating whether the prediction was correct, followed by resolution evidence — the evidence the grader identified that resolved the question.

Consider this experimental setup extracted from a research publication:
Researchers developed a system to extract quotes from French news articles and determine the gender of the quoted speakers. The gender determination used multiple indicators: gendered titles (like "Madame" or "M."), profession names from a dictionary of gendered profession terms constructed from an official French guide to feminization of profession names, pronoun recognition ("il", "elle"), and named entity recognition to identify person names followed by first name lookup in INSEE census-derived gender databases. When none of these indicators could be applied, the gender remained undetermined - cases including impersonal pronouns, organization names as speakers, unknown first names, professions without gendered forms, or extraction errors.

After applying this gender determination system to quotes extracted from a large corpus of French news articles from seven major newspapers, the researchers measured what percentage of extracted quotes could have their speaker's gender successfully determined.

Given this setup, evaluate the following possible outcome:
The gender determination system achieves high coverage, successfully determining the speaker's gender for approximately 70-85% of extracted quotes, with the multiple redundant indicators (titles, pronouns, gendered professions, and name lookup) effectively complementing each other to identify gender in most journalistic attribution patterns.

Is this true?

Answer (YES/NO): NO